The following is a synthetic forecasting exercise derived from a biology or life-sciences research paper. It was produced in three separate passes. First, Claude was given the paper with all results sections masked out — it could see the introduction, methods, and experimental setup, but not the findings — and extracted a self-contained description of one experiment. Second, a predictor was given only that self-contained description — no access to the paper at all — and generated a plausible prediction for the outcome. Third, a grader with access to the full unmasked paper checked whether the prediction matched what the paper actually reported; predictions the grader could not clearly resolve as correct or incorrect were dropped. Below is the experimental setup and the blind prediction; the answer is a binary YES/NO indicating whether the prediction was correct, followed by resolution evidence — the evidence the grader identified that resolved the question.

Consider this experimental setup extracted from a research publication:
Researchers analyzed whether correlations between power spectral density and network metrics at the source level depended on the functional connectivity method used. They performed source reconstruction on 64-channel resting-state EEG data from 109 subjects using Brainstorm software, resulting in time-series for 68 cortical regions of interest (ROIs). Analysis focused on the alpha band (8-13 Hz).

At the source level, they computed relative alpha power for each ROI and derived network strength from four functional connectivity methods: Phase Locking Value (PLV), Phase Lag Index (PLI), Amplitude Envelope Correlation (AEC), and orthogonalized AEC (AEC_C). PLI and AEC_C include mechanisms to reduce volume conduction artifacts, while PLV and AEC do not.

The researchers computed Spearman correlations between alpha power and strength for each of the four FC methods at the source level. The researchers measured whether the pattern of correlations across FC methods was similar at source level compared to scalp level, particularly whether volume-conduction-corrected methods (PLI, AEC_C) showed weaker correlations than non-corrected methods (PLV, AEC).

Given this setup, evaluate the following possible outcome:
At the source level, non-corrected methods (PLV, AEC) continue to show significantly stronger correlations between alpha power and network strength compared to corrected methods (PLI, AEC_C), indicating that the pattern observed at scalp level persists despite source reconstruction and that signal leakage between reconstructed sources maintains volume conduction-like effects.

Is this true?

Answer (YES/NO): NO